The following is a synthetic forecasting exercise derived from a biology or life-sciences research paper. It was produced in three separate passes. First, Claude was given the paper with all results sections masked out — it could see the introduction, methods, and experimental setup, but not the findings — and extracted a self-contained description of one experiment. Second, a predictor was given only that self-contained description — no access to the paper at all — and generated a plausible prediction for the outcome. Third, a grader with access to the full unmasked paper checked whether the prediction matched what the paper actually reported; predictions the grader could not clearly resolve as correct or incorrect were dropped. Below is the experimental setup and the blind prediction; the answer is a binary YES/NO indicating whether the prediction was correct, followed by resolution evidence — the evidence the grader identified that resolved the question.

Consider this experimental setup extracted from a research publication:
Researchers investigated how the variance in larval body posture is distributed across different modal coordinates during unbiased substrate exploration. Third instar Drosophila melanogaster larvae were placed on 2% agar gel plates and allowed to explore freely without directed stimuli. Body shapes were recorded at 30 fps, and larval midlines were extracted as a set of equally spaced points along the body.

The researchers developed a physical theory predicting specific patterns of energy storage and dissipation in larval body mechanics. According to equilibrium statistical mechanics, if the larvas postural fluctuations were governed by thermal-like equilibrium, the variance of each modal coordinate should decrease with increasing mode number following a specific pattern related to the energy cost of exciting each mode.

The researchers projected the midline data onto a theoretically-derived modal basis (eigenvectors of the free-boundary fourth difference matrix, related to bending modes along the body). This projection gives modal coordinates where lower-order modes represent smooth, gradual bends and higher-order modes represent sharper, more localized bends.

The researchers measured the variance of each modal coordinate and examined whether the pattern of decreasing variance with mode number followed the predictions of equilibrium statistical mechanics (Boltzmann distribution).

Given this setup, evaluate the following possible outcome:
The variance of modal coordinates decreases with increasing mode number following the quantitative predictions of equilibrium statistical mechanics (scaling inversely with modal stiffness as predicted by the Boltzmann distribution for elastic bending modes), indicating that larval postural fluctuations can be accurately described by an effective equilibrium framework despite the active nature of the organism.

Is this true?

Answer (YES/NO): YES